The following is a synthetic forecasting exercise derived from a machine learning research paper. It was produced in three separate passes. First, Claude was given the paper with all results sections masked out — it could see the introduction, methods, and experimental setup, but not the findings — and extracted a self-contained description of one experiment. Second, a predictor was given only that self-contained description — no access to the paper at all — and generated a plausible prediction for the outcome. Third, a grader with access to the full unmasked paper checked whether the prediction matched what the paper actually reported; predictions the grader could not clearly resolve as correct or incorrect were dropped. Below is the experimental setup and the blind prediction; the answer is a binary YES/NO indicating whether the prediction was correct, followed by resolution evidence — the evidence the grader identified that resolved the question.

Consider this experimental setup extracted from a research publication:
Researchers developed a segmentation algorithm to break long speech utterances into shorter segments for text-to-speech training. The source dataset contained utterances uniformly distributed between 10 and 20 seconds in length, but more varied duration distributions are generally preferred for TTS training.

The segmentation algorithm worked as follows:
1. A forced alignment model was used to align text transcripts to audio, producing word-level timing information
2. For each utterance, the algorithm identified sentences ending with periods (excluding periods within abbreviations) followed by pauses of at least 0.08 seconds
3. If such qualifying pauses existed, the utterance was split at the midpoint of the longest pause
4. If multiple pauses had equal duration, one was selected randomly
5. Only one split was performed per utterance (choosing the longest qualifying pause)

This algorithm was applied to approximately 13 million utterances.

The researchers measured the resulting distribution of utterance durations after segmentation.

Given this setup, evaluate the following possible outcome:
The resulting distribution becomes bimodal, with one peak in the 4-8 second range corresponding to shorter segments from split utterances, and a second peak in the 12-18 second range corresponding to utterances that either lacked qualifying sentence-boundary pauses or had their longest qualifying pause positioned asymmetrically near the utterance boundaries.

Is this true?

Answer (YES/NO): NO